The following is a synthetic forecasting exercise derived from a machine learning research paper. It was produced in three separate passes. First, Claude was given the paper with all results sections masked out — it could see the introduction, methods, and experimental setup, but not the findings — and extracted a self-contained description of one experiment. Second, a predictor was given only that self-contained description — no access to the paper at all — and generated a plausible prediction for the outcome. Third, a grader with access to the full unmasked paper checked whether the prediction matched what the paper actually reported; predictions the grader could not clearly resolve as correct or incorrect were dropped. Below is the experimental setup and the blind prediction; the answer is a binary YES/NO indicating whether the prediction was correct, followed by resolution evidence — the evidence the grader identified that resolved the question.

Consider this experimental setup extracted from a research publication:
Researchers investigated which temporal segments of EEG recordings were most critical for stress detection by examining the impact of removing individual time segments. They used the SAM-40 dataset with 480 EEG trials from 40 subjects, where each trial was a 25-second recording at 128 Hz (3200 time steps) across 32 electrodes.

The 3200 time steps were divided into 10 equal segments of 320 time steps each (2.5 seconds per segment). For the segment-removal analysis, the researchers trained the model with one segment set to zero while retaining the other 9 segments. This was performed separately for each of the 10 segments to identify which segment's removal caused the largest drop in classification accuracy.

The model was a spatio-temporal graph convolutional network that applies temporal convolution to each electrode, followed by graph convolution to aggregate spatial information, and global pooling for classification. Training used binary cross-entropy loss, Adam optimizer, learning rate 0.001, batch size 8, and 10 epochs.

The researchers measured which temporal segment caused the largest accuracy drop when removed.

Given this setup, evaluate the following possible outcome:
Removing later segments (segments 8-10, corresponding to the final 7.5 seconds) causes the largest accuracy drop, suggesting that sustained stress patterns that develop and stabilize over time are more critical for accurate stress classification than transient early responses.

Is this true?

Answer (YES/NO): NO